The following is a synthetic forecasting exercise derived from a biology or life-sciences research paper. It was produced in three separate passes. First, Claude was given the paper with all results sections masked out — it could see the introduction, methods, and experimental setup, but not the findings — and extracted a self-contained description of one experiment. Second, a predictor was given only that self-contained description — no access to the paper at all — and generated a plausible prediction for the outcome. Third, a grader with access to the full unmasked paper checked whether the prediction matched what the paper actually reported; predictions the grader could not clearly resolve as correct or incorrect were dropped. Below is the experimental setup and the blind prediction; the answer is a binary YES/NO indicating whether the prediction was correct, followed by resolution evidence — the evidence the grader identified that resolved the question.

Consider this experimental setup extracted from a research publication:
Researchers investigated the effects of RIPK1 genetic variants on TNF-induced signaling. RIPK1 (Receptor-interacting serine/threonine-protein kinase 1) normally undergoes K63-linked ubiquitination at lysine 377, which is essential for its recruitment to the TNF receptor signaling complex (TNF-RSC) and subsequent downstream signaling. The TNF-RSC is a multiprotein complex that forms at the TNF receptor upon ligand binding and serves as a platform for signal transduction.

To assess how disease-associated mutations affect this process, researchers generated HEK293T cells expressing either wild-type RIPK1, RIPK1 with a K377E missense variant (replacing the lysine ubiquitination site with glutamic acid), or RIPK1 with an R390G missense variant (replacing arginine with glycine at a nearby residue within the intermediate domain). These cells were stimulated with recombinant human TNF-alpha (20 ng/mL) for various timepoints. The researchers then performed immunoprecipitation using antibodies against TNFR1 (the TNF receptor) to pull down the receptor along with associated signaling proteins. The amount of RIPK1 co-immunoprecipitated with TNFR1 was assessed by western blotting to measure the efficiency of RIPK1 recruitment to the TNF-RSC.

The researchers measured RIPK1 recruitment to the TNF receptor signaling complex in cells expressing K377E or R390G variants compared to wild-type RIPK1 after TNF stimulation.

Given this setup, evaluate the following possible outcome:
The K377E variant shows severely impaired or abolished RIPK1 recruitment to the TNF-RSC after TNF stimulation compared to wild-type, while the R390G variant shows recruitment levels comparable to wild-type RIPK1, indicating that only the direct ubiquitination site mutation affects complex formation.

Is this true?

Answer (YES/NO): NO